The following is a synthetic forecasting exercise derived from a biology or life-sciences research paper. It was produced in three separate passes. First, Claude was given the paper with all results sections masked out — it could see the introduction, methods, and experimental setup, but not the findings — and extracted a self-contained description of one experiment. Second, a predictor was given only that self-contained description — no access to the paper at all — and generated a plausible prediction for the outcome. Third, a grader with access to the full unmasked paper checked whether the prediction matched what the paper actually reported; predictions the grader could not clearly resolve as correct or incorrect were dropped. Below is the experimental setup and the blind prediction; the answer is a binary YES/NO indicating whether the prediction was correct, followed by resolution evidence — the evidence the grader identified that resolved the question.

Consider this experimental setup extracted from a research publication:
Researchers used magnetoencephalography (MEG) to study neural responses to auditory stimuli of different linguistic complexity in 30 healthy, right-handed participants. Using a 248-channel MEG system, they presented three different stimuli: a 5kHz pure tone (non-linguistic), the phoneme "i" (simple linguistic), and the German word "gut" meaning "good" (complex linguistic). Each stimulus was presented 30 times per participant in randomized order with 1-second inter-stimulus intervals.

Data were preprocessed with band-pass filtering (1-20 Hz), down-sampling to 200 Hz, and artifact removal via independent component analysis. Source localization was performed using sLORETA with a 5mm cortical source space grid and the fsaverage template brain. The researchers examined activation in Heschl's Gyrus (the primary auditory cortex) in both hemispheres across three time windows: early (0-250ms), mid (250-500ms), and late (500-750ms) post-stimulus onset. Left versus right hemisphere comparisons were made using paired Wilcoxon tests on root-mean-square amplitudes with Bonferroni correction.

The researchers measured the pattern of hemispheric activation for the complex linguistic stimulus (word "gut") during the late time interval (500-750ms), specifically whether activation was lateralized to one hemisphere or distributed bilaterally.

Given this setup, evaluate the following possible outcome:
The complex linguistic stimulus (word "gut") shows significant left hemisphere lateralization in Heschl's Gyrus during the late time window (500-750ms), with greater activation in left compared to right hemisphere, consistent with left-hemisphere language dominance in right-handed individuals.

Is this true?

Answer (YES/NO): NO